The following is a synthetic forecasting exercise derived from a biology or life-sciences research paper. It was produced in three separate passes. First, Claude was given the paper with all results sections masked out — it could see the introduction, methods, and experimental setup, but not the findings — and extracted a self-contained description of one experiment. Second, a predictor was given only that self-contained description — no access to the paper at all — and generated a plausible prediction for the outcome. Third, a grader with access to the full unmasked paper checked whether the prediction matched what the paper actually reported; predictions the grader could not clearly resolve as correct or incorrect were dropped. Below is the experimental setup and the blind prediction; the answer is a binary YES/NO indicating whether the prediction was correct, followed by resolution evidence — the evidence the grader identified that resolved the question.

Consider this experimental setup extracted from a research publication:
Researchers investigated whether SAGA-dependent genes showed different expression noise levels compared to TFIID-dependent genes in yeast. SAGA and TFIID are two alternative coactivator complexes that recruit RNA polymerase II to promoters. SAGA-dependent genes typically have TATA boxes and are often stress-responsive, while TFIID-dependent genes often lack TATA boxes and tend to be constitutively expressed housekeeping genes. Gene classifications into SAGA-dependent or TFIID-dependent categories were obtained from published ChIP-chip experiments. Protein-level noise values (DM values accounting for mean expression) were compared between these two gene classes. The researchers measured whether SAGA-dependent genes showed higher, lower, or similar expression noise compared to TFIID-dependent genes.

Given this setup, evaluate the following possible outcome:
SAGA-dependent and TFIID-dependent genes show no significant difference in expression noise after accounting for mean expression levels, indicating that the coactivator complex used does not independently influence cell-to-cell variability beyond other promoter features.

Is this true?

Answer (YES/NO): NO